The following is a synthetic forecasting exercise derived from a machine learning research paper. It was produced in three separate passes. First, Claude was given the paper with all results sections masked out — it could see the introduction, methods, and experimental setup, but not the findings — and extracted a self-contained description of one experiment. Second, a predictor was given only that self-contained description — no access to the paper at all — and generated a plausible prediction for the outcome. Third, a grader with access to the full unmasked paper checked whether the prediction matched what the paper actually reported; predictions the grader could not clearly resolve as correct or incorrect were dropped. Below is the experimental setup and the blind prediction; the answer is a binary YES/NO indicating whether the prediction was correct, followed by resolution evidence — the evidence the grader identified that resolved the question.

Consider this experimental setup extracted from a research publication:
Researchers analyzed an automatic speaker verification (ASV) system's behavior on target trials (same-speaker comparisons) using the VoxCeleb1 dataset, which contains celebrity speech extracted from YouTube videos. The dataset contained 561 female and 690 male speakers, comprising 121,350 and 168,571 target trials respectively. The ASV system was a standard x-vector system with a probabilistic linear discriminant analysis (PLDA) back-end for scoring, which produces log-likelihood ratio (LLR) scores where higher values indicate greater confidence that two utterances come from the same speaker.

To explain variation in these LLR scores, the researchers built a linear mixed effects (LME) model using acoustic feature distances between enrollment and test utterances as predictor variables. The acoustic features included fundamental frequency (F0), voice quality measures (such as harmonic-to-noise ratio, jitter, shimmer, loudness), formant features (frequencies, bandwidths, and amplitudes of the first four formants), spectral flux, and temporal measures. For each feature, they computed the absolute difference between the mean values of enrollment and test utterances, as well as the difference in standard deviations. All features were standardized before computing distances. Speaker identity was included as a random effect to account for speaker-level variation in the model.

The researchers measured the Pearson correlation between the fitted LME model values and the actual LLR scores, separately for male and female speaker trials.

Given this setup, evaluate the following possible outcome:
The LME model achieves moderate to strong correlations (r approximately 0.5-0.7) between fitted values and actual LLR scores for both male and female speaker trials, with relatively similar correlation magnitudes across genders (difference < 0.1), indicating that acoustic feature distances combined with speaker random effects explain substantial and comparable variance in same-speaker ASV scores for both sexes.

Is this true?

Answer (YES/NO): YES